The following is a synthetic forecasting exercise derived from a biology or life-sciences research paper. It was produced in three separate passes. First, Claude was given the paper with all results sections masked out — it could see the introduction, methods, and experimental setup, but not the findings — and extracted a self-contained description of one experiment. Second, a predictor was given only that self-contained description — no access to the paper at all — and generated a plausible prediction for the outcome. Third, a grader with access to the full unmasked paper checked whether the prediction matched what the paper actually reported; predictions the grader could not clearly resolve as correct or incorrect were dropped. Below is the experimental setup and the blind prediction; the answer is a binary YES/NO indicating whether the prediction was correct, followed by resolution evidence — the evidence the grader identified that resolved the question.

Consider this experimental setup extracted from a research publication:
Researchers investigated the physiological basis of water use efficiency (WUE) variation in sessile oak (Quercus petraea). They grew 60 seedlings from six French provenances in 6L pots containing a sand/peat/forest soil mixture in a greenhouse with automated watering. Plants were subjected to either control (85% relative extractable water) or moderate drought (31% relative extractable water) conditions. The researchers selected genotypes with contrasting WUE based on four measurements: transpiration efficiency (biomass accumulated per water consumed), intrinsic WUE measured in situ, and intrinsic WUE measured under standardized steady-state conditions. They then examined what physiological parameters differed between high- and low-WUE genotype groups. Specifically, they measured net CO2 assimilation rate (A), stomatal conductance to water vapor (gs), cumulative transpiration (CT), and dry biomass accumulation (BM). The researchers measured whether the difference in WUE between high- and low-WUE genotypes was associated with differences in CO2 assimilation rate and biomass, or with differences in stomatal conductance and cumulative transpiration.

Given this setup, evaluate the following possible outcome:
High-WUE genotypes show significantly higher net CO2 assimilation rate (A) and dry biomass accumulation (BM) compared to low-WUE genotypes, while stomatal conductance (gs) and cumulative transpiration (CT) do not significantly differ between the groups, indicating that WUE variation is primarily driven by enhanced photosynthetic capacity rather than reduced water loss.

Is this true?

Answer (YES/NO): NO